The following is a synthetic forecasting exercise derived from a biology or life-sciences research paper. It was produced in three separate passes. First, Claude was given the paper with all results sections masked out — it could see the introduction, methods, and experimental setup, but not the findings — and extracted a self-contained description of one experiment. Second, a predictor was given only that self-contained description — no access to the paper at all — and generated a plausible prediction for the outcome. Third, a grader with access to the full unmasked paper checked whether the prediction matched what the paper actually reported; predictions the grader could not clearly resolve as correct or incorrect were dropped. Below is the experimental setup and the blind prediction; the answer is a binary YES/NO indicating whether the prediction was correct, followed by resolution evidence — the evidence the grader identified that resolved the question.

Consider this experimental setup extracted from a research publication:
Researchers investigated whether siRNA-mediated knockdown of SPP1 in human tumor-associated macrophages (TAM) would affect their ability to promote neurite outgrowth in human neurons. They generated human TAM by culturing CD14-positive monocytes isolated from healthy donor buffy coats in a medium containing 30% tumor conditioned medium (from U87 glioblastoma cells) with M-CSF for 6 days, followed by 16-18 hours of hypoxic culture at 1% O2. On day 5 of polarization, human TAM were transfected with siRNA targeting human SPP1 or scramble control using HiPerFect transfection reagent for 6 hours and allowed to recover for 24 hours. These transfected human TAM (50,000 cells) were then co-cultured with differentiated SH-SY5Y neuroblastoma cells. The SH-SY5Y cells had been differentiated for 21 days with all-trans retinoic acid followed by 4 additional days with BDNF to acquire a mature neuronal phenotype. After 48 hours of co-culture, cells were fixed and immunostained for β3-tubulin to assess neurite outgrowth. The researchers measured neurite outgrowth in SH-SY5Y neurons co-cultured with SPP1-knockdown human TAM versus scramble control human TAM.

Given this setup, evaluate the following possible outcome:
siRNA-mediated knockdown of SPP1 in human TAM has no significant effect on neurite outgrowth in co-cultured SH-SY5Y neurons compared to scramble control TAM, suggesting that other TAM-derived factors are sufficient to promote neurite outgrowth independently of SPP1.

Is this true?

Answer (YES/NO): NO